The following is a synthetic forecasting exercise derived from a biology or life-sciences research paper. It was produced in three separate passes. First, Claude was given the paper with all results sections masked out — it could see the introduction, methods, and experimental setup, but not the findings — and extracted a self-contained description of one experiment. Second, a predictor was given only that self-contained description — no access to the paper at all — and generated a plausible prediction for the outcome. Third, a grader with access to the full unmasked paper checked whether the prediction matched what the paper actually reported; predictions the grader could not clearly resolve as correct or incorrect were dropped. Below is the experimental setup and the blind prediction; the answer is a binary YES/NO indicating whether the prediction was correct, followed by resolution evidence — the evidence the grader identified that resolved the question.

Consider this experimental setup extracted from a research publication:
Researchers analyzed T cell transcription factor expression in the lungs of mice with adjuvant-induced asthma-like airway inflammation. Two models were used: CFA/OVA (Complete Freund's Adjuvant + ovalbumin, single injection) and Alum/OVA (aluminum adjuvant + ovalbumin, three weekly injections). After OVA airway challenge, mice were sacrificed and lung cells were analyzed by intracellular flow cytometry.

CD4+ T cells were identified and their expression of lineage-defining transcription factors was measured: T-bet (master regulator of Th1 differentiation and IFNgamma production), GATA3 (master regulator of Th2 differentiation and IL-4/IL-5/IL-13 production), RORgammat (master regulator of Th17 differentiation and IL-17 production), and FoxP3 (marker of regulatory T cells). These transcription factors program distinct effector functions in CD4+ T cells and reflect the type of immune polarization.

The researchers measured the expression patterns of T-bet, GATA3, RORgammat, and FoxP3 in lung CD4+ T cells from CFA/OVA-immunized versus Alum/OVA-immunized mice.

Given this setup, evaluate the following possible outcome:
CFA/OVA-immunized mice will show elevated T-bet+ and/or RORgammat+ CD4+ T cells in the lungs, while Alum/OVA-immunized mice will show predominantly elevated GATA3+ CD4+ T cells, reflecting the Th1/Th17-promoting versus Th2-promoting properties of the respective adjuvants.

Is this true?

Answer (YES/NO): NO